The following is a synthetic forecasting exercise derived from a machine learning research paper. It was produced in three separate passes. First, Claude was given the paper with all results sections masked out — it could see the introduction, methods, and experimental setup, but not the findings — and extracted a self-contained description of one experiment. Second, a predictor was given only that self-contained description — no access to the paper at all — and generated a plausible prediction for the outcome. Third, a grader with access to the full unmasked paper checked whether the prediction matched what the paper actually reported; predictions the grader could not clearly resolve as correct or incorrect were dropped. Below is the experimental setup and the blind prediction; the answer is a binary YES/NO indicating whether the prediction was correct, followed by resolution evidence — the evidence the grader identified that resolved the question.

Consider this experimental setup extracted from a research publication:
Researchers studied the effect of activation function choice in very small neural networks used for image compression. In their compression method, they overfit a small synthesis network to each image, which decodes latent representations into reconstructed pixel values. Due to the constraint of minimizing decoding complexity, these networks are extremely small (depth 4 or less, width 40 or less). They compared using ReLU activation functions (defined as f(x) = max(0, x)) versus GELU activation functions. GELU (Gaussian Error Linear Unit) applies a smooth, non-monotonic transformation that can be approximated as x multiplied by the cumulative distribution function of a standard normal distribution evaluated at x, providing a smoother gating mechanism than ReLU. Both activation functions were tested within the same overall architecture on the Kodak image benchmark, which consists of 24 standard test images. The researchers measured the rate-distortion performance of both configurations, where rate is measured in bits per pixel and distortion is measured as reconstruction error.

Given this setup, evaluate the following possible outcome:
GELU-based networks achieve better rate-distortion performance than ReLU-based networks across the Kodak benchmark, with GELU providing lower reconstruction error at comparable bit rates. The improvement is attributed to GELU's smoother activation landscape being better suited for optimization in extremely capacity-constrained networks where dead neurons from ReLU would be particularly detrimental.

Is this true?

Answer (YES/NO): YES